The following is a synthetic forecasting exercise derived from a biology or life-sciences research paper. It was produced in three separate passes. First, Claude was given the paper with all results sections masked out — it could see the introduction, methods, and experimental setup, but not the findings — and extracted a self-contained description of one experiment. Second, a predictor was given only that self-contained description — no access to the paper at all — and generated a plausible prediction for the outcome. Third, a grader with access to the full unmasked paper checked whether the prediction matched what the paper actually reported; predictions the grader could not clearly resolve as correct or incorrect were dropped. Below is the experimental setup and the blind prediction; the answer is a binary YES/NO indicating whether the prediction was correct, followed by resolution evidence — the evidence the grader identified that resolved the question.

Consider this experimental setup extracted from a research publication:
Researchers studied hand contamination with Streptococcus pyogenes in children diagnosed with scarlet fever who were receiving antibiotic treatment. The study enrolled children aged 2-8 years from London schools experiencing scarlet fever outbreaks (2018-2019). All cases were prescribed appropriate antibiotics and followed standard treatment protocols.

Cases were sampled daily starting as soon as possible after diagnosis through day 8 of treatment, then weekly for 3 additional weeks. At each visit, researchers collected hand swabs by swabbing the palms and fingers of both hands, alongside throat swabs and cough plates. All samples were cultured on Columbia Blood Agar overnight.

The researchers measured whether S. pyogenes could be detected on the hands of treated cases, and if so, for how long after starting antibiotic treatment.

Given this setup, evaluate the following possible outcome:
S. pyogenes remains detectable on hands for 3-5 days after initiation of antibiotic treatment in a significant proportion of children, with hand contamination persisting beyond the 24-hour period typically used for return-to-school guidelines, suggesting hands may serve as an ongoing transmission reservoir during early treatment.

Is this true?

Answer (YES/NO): NO